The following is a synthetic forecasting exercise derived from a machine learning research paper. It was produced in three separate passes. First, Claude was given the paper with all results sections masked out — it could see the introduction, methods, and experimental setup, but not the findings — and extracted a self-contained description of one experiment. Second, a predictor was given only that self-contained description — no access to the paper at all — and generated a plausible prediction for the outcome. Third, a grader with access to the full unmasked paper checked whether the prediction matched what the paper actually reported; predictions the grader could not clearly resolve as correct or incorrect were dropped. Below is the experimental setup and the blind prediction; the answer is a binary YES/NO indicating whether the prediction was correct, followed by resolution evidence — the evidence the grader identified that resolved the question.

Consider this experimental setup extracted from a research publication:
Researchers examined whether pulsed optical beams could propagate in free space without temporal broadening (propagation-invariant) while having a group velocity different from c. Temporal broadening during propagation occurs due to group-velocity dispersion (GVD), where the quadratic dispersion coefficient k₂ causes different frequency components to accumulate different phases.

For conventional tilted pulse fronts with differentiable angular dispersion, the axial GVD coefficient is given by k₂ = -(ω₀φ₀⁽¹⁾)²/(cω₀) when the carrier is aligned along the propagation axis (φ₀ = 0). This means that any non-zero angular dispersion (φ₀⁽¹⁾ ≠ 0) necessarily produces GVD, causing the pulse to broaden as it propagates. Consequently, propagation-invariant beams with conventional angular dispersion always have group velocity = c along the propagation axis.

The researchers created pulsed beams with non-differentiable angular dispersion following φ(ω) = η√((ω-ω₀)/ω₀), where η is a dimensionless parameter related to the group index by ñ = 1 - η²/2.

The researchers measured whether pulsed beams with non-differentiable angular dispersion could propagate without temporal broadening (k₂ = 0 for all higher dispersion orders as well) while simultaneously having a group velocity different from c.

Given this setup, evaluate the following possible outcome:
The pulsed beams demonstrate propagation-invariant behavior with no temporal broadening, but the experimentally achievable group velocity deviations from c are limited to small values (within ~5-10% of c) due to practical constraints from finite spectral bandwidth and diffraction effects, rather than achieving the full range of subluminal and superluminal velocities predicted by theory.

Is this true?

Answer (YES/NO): NO